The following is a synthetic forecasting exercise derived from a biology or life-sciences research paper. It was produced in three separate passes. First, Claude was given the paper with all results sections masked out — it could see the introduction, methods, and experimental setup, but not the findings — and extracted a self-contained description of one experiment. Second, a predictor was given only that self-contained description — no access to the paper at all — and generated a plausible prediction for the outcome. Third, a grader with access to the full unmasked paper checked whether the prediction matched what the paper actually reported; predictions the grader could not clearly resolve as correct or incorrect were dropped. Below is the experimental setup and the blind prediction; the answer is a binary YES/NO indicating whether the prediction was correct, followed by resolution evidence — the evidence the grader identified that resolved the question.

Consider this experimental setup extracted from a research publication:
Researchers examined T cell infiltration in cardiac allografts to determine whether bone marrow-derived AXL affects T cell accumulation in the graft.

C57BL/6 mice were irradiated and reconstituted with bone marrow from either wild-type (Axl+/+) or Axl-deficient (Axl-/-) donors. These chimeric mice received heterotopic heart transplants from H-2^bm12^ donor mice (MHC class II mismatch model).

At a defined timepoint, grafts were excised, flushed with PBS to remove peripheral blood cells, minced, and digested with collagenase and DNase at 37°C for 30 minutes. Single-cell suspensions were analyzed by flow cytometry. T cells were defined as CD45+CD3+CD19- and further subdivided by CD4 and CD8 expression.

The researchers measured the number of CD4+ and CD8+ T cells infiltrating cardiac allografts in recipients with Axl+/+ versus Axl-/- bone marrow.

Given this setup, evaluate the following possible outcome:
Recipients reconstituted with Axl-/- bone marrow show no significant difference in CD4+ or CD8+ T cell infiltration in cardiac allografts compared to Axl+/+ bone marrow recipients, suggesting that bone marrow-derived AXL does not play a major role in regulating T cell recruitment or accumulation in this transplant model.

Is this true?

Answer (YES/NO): NO